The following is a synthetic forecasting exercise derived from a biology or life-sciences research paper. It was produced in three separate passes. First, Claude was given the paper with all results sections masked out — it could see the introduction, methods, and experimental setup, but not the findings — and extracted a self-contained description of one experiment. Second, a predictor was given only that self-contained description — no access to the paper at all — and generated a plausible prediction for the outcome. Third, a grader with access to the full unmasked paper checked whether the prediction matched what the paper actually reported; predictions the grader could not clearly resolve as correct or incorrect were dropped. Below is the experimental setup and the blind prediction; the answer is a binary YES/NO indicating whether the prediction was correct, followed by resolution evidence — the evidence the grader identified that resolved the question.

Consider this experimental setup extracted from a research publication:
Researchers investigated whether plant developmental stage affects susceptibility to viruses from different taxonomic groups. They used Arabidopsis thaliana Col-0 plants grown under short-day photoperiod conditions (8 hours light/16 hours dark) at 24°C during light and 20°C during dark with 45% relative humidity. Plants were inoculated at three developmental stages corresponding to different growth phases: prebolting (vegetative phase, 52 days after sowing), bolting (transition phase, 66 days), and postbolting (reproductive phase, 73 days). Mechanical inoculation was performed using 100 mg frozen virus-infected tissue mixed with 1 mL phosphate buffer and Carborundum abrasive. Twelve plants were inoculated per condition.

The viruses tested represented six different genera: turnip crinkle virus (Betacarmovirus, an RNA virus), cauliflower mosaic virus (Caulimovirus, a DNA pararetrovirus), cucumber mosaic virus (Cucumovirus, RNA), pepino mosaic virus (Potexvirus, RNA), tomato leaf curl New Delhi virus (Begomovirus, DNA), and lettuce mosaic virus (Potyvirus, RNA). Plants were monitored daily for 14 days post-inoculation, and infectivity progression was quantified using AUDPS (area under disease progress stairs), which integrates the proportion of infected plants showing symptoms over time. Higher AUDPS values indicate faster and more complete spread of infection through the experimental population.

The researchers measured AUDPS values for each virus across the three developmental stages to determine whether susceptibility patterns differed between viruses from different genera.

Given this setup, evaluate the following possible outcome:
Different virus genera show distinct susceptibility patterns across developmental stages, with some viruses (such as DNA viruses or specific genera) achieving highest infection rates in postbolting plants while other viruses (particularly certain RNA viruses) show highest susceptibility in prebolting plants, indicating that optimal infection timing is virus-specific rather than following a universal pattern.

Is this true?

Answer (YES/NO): NO